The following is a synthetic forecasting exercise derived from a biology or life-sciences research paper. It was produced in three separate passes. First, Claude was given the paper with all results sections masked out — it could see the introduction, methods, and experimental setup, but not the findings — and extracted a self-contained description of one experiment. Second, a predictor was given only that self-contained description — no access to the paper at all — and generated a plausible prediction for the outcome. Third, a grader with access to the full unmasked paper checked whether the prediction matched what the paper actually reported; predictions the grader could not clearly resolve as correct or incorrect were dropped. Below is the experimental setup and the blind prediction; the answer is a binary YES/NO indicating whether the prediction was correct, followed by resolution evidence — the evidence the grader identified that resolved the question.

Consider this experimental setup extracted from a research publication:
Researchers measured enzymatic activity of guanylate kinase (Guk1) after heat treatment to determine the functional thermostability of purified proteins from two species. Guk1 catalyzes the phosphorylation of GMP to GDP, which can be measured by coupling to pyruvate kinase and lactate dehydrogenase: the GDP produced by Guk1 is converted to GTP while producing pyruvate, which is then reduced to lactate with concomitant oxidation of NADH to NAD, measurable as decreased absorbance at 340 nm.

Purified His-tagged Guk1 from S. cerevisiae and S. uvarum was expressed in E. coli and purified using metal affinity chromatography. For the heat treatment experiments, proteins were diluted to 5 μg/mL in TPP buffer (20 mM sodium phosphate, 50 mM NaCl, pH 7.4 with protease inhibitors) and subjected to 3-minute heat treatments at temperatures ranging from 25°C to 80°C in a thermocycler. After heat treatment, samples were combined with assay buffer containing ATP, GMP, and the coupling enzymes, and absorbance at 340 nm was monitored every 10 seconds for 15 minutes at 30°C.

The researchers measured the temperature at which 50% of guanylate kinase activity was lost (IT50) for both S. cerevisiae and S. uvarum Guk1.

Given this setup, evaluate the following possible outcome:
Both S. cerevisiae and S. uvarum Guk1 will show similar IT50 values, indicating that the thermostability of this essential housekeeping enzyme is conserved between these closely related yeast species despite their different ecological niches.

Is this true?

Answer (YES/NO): NO